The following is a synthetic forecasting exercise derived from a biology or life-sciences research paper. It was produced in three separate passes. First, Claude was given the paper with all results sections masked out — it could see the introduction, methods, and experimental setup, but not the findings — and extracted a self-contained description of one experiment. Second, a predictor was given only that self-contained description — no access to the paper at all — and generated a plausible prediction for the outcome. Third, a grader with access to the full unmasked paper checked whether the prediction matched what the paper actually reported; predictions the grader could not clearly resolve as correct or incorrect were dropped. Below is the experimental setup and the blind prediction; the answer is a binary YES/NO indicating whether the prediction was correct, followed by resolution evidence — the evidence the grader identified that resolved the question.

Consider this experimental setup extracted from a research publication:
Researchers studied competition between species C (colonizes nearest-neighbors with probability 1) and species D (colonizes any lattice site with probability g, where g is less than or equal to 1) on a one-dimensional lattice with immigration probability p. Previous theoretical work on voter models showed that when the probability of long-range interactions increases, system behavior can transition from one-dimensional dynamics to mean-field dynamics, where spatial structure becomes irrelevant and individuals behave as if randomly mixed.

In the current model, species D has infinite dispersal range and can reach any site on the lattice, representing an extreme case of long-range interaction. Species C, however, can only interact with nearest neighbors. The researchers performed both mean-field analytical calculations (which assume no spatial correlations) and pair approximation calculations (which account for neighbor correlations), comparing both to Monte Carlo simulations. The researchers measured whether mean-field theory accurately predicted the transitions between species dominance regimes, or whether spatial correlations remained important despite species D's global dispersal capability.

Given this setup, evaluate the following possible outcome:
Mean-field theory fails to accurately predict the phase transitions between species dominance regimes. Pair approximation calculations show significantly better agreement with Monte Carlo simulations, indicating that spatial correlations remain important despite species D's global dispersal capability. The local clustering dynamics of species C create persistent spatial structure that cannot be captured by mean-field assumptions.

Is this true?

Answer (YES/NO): YES